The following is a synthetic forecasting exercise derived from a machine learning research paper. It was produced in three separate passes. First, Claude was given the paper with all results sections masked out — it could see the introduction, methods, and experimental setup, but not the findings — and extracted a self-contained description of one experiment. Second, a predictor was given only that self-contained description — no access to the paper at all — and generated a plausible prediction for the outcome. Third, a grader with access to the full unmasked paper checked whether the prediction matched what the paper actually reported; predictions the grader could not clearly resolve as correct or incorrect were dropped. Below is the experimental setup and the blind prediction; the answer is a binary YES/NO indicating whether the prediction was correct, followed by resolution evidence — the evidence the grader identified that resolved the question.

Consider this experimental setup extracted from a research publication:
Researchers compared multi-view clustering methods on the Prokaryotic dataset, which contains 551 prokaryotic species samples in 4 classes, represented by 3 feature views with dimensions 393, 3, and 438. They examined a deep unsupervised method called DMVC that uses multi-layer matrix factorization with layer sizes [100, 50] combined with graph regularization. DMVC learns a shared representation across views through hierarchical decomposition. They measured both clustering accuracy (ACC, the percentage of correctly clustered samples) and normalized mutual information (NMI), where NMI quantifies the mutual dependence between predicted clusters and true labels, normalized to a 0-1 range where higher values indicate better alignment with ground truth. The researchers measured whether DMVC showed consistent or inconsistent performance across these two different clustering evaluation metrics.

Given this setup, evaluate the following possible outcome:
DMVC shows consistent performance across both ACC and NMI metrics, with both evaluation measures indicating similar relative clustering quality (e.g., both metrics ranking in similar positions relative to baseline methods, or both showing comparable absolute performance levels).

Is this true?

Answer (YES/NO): NO